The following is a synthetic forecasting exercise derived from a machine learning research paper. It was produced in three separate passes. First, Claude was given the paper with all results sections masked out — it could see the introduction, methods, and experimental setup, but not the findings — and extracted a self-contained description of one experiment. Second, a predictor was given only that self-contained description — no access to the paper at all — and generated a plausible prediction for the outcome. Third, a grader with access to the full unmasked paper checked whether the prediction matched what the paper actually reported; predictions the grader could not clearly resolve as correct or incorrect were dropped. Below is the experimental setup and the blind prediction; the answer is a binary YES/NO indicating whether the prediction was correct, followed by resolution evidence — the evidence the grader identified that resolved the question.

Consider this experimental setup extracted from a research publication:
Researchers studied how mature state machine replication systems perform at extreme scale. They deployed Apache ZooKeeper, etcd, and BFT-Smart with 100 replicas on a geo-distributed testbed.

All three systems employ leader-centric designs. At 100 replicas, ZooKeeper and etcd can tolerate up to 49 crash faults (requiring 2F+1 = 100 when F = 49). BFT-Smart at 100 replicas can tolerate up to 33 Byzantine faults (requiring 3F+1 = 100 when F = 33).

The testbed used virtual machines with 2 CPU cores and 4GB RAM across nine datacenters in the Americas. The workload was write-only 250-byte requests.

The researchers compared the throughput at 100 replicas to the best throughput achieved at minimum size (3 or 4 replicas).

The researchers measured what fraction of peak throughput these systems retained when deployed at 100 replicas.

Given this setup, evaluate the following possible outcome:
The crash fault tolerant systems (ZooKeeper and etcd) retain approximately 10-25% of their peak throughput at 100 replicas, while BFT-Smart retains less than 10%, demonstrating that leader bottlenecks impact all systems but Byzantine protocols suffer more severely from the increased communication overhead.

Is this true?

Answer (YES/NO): NO